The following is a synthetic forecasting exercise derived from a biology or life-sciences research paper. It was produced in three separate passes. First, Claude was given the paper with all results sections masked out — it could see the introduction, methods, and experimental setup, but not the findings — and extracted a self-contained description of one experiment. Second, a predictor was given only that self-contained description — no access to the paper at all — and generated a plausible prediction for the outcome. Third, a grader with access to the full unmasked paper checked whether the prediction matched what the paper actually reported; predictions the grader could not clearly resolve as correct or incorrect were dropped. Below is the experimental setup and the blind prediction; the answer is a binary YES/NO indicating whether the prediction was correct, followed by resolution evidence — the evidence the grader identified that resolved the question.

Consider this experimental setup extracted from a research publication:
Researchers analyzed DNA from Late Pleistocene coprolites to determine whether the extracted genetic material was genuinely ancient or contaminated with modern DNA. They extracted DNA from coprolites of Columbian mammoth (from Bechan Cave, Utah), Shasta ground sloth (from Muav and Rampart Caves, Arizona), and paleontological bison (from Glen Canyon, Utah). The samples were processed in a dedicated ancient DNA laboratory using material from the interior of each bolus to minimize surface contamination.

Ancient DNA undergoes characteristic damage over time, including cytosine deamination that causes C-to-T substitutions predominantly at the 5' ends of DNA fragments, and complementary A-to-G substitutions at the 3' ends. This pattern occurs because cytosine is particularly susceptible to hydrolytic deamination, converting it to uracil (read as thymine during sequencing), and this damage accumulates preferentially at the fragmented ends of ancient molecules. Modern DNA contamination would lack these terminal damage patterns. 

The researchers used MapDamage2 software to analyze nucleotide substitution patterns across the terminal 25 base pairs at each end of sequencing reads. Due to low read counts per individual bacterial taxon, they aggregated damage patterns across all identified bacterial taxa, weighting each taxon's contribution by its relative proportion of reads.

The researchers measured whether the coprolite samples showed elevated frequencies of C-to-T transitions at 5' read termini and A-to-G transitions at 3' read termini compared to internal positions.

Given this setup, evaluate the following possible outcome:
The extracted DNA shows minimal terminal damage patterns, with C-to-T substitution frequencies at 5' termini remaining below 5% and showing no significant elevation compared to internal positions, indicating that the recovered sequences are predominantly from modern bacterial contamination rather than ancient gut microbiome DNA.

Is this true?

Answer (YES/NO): NO